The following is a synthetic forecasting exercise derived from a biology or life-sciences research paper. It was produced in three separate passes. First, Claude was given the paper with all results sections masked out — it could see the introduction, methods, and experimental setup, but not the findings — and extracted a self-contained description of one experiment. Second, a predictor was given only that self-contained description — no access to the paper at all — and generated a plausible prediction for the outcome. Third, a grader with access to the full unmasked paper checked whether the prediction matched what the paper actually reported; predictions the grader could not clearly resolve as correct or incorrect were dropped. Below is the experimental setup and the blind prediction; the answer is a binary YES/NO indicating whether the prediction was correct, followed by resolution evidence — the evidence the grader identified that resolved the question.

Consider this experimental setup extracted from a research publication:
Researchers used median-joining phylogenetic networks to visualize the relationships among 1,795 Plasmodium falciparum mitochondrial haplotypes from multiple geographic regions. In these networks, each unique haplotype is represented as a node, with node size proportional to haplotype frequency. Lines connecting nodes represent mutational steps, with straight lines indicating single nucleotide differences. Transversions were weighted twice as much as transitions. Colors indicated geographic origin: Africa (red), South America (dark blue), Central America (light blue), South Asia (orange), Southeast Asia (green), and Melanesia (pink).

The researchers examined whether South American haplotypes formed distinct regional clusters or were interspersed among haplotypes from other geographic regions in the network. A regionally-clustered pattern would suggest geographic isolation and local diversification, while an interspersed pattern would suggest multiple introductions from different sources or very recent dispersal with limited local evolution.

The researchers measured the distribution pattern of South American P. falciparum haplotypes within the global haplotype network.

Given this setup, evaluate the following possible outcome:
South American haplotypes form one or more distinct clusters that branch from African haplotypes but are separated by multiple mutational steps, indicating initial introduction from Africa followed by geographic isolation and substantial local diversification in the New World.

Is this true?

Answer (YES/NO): NO